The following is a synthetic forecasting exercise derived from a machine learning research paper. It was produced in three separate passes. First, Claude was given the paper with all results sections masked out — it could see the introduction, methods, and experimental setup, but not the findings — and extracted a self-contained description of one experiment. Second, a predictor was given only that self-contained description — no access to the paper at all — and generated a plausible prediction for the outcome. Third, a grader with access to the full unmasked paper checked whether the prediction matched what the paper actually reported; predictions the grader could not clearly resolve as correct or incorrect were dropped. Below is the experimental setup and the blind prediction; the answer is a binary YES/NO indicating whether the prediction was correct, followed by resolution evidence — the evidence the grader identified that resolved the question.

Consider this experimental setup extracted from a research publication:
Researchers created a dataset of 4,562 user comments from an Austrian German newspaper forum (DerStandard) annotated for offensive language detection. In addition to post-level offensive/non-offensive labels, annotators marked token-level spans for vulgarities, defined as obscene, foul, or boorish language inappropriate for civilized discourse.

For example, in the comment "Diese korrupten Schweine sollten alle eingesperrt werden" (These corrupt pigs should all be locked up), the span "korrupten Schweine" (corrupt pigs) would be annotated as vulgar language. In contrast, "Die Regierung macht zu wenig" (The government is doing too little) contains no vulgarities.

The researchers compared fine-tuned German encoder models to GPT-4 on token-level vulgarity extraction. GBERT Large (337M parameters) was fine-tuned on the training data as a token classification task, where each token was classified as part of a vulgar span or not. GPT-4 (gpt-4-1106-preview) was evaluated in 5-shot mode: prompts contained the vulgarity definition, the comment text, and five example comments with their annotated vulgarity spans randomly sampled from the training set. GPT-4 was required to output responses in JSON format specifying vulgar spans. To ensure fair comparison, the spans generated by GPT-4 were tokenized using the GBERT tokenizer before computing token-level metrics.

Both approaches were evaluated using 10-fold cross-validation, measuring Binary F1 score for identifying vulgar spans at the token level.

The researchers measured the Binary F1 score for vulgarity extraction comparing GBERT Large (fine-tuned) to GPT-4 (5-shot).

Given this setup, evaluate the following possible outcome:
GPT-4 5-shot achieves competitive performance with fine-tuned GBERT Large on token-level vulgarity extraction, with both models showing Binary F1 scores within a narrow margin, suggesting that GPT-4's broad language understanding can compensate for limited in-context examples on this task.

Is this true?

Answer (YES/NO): NO